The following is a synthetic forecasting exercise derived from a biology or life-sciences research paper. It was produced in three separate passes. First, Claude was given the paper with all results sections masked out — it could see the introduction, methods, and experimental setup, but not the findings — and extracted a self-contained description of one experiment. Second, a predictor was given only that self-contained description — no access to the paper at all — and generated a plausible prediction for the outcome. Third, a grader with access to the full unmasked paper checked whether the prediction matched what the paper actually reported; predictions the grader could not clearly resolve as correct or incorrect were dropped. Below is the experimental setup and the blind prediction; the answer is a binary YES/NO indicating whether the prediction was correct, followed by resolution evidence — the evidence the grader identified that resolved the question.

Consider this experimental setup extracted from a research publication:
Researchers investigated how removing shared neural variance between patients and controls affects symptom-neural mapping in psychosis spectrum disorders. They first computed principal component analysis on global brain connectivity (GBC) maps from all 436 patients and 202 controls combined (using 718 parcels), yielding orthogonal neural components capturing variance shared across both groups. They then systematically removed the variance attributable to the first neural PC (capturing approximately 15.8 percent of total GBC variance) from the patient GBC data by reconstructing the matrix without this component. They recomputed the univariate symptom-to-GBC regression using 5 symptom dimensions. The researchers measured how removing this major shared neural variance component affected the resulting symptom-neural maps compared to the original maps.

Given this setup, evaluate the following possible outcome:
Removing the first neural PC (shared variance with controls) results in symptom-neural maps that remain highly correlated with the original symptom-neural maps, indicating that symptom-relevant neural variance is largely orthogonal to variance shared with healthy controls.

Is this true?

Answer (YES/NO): YES